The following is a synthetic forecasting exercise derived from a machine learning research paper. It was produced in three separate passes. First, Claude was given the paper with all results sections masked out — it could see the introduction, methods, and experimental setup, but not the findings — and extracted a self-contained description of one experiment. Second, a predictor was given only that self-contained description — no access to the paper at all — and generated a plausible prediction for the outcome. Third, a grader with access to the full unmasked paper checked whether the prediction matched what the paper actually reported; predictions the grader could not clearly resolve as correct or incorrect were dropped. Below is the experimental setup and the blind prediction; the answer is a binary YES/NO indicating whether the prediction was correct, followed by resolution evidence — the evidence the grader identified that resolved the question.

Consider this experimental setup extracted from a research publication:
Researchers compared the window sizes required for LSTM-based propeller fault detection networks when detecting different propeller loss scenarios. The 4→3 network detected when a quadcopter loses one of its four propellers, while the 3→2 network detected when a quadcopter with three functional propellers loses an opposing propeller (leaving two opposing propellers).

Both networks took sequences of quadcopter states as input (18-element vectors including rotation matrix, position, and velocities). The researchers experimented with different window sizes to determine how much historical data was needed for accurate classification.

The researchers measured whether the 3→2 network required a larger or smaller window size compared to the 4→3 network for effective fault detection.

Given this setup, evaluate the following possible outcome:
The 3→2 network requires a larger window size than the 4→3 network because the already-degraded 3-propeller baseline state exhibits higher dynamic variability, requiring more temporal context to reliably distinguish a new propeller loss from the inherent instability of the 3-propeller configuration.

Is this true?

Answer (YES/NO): YES